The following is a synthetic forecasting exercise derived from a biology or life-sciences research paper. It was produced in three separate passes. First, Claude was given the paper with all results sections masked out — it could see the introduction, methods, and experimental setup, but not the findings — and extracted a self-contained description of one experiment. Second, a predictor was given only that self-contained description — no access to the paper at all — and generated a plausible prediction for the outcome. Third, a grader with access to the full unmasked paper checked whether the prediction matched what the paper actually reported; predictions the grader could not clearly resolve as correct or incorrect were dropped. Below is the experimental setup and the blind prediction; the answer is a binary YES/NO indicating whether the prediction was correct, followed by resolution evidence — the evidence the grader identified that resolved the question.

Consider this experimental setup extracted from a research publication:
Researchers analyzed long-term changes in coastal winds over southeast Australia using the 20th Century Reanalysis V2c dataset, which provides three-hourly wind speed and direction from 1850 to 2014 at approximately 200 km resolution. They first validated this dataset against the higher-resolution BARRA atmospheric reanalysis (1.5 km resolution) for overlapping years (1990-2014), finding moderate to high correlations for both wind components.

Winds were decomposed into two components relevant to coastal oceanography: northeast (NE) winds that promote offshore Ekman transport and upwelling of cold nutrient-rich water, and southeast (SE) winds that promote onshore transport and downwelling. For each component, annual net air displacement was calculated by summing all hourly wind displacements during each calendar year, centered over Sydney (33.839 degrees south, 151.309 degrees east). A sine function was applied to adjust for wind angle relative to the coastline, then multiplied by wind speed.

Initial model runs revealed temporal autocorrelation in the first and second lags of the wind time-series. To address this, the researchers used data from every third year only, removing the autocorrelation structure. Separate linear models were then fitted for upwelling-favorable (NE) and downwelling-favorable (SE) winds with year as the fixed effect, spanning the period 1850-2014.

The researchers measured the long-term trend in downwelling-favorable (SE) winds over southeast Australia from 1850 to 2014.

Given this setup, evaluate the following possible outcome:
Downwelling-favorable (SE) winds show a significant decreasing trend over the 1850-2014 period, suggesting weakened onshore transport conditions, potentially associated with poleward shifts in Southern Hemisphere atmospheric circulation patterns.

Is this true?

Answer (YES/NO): YES